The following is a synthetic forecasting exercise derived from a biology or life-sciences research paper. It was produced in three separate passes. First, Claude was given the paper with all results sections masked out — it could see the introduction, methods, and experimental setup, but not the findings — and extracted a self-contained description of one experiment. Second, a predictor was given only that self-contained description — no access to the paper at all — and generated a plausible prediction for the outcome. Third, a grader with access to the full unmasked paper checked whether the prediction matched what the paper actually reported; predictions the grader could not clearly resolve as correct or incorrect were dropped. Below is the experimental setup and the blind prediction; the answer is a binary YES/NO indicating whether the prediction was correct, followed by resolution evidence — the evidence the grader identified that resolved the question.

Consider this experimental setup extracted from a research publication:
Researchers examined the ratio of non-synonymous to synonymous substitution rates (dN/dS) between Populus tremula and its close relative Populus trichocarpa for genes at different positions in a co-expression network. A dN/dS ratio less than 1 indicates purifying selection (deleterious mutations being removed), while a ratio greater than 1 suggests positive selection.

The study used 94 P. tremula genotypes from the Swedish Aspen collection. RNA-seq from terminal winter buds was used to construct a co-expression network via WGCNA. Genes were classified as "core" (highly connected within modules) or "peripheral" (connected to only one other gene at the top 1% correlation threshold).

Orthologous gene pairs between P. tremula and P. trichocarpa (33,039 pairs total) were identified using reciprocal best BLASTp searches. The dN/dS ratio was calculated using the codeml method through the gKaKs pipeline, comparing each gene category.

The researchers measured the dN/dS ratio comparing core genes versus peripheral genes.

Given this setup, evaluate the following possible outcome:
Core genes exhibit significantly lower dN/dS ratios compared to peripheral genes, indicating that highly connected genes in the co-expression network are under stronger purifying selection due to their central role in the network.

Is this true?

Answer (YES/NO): YES